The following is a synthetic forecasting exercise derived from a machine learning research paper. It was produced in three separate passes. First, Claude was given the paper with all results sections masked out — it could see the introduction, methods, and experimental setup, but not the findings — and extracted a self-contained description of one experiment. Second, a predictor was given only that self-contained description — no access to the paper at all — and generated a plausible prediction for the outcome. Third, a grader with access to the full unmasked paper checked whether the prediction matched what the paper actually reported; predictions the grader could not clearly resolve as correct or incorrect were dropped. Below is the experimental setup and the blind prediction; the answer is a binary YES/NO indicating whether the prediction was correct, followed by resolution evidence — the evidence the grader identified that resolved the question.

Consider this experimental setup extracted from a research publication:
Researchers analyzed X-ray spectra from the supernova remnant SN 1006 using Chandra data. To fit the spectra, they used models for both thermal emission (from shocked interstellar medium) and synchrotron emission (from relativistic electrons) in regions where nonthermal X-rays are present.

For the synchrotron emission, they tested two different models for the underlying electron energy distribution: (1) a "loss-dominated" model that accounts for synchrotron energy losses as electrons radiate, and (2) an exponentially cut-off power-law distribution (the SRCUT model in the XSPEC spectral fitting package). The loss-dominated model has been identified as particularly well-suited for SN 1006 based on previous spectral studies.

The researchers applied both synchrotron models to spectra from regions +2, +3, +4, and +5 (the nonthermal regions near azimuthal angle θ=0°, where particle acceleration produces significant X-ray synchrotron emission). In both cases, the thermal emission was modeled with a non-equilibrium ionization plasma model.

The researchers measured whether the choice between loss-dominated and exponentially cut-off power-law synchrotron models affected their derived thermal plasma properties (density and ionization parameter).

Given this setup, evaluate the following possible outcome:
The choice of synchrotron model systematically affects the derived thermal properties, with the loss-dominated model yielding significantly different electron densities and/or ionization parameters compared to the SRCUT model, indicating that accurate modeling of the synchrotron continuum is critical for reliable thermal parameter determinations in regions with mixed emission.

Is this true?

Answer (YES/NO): NO